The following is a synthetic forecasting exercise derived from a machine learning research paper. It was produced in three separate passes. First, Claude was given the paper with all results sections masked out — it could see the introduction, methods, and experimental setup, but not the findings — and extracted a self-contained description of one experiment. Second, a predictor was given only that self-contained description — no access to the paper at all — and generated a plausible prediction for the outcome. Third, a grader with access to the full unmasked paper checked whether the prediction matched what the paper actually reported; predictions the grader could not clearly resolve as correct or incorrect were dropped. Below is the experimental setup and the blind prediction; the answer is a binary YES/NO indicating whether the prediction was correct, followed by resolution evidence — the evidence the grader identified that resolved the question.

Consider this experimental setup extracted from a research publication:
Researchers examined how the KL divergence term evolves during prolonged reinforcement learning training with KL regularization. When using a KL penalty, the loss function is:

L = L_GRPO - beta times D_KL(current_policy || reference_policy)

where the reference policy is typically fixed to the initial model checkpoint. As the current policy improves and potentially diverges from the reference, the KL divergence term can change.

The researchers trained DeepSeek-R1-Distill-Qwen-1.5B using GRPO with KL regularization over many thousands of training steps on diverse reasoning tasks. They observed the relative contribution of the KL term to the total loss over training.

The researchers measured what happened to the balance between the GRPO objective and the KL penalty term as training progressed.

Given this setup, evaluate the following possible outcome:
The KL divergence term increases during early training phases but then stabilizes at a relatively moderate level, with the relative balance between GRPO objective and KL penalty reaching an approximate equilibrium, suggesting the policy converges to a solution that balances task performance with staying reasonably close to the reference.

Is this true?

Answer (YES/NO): NO